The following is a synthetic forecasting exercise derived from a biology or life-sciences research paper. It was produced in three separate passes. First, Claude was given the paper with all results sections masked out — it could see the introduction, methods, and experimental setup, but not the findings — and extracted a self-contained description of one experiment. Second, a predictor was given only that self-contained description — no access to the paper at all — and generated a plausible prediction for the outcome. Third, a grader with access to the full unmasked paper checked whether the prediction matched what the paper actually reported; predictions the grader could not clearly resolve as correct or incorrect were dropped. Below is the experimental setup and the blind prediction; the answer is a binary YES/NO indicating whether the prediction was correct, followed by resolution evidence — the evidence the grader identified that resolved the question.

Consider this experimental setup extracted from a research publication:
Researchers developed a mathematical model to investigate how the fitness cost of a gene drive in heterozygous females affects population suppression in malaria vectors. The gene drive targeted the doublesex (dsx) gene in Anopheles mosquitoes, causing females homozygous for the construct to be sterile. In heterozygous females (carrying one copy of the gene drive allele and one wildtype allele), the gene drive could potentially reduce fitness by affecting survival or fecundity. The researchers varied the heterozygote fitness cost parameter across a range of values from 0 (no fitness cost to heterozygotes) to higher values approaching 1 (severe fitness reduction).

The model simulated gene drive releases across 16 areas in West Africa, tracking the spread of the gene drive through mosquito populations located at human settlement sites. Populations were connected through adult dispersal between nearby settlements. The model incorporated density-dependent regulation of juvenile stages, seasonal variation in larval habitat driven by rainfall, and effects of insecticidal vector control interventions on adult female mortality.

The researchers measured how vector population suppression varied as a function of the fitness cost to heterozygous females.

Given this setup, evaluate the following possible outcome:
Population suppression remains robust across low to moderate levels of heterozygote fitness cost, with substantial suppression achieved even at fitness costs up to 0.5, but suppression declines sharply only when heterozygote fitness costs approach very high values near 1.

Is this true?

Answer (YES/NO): NO